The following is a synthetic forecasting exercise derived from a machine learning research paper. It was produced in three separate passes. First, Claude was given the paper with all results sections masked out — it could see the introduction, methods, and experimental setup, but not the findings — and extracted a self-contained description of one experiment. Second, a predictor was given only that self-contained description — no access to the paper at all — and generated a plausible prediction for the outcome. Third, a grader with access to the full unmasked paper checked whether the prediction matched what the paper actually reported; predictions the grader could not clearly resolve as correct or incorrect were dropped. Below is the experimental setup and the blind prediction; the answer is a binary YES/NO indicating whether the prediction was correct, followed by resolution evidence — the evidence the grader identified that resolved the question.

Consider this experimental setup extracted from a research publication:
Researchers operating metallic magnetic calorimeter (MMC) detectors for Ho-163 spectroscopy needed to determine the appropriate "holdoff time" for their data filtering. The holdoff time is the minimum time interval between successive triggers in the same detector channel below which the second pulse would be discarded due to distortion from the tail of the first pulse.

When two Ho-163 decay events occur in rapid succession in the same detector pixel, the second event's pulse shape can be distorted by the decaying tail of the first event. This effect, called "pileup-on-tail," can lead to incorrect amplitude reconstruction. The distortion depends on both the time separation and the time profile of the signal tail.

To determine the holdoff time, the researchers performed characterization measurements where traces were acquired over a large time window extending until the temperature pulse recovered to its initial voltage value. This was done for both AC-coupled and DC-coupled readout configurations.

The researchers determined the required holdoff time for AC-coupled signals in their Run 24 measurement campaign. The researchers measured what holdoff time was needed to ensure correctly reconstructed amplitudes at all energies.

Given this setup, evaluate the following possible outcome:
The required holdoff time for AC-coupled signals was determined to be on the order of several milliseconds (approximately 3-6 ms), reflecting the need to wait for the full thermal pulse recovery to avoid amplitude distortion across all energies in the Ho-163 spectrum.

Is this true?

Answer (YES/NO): NO